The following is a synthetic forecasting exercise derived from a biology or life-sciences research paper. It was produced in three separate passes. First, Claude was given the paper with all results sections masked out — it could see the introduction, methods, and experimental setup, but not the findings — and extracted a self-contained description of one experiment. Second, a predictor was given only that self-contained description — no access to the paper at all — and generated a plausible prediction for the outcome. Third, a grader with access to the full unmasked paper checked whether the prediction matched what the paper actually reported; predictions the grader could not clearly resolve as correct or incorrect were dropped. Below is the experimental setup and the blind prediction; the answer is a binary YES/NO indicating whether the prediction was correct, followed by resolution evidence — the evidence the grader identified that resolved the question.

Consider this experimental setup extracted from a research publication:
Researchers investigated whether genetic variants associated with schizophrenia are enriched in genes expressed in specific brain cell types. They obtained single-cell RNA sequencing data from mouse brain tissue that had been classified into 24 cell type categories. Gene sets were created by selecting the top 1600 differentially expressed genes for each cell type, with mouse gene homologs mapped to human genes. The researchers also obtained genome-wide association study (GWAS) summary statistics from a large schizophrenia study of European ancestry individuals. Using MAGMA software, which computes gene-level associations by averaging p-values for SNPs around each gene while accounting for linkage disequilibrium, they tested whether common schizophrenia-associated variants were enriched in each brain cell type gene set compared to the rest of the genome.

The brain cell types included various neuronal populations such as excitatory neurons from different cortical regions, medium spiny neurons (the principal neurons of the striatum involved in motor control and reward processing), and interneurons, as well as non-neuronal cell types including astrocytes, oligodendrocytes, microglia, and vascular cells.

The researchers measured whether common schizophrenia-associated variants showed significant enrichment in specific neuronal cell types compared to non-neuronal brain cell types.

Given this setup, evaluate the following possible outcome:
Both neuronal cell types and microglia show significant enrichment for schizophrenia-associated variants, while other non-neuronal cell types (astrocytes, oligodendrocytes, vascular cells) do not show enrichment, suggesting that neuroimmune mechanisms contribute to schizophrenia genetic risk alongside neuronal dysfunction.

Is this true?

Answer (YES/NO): NO